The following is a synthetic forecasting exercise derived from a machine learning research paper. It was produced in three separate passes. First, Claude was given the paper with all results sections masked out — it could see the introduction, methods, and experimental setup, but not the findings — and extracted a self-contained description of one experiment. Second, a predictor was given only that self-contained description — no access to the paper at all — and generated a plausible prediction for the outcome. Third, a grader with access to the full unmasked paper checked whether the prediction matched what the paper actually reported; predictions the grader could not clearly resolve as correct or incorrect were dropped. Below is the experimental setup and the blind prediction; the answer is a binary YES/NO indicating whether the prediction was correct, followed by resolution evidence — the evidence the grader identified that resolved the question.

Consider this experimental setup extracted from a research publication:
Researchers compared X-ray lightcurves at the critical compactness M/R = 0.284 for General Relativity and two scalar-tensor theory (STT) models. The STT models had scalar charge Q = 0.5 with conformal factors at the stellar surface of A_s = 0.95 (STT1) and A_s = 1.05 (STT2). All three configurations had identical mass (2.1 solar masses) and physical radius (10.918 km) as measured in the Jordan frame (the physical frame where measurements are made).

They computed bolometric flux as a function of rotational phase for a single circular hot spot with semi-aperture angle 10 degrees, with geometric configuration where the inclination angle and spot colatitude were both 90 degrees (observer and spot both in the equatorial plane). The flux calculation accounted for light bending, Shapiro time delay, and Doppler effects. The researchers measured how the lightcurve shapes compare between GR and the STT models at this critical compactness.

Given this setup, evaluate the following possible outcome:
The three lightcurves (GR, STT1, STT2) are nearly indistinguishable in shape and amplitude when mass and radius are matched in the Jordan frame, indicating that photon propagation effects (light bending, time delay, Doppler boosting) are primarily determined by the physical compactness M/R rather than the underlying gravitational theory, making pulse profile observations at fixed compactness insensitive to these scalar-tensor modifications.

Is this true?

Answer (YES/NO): NO